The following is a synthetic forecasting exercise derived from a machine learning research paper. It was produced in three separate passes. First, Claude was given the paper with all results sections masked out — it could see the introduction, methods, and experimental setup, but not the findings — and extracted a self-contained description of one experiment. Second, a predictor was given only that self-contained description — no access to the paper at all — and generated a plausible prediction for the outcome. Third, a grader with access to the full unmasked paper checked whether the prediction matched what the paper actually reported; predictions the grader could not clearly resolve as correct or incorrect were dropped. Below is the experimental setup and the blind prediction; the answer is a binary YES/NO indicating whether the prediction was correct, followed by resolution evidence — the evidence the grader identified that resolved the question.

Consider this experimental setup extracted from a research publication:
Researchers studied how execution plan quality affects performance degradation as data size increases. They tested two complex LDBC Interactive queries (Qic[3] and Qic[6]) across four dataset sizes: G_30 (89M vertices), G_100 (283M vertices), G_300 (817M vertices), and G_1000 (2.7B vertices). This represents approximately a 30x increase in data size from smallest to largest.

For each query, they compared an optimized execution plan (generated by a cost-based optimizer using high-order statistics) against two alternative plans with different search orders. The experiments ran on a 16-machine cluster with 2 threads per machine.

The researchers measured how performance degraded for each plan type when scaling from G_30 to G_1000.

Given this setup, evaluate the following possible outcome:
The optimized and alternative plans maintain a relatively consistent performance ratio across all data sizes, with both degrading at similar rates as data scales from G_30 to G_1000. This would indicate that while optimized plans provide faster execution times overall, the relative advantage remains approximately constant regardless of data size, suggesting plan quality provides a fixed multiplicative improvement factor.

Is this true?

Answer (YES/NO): NO